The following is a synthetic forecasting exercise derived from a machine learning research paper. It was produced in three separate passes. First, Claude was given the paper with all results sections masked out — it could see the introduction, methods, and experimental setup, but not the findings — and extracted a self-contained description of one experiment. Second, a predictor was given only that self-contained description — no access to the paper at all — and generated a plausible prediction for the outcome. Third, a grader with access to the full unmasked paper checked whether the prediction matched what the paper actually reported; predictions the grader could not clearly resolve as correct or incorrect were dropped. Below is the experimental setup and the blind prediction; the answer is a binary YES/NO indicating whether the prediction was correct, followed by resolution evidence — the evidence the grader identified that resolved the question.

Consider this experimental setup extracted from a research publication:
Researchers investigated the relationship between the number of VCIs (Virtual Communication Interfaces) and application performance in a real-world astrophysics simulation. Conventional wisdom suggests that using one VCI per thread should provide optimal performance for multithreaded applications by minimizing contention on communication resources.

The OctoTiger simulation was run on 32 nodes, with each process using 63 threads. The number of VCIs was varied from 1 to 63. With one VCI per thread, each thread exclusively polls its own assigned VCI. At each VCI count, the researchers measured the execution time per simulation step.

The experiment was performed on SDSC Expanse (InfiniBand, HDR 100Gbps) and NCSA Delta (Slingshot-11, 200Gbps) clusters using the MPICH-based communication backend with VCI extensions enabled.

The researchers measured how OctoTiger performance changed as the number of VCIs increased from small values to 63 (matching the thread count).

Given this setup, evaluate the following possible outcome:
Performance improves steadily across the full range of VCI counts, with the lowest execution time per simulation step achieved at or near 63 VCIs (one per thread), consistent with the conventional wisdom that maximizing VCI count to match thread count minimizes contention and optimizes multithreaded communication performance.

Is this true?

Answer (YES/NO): NO